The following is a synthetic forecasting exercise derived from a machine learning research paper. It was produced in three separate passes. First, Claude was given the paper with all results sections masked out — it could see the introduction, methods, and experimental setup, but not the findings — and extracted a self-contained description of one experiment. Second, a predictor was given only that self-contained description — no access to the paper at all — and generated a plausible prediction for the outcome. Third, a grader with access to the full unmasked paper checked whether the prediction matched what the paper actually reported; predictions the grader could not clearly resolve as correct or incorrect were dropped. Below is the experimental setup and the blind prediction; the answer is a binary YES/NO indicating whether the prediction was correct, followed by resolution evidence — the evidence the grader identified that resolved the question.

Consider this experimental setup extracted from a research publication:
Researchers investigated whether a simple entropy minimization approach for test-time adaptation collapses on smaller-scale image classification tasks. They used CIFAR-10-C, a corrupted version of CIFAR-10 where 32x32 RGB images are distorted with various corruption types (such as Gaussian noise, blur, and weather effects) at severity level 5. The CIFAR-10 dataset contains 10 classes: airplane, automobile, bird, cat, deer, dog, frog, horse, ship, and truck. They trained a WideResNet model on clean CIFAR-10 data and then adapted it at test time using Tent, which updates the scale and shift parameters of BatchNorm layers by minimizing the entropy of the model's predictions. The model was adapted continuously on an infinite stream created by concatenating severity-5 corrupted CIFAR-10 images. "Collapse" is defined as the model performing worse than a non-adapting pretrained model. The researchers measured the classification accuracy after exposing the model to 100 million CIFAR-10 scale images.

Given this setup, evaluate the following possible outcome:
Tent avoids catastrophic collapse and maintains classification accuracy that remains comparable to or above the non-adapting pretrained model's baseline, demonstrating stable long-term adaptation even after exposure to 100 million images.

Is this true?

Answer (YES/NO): YES